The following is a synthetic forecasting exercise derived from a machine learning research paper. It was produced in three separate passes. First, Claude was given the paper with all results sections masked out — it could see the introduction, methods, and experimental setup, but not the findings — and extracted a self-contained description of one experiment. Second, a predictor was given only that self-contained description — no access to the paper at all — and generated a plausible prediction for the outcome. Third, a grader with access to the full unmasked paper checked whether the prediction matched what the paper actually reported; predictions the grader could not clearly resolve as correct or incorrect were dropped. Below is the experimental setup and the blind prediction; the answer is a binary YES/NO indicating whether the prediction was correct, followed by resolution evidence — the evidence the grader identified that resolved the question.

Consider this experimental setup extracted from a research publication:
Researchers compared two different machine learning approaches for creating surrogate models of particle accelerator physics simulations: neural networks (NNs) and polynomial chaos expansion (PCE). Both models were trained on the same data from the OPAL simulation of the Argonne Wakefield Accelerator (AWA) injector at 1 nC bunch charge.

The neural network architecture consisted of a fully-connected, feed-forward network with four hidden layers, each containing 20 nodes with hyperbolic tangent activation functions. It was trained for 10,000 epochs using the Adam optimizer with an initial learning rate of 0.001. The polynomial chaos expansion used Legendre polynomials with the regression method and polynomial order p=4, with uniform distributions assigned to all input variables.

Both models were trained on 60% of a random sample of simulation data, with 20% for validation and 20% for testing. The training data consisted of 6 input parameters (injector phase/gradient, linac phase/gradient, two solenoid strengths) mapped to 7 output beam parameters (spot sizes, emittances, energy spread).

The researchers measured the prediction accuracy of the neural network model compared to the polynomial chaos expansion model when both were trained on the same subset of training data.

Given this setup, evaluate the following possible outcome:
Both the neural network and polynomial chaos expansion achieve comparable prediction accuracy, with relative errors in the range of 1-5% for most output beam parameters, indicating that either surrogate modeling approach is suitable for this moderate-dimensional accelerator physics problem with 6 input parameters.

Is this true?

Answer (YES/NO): NO